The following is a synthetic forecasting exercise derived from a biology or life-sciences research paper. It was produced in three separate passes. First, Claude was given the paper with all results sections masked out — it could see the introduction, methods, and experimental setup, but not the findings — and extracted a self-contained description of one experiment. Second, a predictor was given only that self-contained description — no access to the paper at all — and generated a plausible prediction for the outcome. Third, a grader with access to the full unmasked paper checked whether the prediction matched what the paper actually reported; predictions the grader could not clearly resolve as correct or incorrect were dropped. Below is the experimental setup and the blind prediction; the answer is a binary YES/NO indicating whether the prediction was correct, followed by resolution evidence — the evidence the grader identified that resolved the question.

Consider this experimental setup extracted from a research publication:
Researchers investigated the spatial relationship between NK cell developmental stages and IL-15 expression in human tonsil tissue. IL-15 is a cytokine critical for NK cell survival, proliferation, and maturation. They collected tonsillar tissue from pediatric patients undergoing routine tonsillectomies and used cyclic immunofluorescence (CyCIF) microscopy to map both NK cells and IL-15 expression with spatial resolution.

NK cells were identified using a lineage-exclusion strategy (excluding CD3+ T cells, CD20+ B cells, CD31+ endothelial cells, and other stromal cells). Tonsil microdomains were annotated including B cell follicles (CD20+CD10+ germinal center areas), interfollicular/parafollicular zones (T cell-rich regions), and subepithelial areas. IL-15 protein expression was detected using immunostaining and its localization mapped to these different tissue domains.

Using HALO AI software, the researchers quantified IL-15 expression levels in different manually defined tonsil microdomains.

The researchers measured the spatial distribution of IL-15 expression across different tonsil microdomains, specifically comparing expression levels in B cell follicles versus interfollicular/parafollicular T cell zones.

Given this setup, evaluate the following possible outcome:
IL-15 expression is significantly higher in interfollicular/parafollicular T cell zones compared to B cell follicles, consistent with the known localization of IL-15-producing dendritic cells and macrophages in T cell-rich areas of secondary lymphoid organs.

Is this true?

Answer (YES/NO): NO